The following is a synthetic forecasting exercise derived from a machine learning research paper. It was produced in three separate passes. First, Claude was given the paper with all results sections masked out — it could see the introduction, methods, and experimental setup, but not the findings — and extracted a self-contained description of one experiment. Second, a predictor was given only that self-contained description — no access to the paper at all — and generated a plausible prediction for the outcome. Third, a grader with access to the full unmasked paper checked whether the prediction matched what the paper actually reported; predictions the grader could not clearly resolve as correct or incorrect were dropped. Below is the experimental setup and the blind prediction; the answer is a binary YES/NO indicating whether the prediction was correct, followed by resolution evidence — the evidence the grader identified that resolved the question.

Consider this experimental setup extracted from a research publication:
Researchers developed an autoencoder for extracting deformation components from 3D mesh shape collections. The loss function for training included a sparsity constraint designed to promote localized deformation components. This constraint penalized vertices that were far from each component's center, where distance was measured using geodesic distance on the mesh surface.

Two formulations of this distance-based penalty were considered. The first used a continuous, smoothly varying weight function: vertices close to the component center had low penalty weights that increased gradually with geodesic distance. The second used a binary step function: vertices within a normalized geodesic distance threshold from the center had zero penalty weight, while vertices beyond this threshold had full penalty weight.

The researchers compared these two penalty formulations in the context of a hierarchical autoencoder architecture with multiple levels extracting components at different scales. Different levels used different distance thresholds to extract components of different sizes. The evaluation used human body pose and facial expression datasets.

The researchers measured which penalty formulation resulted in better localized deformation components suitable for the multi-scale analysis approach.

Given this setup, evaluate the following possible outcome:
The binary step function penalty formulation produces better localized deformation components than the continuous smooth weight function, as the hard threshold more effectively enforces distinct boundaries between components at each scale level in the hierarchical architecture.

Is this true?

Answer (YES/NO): YES